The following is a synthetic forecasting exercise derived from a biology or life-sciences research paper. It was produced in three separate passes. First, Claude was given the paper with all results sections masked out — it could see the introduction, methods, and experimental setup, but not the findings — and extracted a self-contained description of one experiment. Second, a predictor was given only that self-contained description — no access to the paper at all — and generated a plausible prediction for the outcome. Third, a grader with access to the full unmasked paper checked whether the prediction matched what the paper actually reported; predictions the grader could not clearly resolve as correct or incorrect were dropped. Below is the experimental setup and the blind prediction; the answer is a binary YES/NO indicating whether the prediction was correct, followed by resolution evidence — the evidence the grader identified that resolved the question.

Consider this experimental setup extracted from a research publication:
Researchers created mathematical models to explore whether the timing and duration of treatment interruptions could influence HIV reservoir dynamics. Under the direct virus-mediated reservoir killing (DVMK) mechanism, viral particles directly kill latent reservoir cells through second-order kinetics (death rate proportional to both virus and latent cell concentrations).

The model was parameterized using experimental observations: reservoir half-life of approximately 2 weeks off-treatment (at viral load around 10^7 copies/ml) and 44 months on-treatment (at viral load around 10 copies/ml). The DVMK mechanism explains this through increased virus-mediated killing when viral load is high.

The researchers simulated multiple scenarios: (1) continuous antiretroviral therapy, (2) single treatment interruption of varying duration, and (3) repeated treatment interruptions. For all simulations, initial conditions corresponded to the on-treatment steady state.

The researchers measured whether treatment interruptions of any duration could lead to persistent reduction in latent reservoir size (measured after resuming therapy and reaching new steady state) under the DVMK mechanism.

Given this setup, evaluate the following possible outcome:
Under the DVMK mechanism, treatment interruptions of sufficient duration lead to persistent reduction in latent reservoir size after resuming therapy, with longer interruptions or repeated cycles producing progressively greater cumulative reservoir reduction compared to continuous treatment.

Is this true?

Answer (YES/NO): NO